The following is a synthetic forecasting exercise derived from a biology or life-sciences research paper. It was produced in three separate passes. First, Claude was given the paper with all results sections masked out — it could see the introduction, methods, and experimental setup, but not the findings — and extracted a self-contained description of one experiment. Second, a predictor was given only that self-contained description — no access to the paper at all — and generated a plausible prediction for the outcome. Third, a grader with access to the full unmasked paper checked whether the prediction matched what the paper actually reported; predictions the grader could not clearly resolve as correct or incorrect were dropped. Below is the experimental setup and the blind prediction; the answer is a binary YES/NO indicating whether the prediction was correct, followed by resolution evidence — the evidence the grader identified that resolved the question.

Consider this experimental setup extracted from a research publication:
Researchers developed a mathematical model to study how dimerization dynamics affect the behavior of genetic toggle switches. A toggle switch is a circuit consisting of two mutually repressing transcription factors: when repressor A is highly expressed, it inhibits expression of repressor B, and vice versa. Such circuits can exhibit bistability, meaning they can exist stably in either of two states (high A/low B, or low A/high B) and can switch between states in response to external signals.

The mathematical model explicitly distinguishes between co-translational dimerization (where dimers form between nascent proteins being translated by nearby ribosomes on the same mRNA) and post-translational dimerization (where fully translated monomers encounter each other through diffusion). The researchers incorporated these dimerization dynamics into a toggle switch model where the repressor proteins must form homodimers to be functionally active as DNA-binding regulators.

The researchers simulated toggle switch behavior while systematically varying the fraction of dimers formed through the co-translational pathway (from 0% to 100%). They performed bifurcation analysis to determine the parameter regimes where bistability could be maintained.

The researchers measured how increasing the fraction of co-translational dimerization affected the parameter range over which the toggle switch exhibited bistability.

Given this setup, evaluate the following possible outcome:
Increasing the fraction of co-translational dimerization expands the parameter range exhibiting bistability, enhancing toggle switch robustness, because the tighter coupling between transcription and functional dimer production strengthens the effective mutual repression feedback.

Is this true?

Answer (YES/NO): NO